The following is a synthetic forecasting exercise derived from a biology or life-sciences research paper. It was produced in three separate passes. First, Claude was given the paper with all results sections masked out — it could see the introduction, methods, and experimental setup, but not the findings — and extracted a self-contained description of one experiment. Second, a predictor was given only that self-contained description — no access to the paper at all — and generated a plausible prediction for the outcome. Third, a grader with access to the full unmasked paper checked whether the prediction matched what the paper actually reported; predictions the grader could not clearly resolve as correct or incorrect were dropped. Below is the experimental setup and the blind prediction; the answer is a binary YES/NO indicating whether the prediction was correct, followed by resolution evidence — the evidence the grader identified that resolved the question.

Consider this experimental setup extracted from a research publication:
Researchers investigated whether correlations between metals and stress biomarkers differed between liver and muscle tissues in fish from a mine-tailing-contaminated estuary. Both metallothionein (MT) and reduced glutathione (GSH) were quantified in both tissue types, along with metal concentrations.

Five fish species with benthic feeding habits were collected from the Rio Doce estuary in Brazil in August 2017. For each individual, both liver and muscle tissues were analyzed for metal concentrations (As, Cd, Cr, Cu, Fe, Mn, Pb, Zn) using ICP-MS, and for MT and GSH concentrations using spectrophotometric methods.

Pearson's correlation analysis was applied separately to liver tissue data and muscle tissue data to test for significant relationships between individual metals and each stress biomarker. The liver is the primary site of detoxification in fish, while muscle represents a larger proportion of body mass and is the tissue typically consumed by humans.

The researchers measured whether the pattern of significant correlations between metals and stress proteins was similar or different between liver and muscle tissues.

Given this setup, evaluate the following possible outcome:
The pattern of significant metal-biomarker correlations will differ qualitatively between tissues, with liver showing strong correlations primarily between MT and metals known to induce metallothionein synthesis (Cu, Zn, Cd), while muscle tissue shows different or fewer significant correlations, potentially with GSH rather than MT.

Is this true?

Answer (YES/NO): NO